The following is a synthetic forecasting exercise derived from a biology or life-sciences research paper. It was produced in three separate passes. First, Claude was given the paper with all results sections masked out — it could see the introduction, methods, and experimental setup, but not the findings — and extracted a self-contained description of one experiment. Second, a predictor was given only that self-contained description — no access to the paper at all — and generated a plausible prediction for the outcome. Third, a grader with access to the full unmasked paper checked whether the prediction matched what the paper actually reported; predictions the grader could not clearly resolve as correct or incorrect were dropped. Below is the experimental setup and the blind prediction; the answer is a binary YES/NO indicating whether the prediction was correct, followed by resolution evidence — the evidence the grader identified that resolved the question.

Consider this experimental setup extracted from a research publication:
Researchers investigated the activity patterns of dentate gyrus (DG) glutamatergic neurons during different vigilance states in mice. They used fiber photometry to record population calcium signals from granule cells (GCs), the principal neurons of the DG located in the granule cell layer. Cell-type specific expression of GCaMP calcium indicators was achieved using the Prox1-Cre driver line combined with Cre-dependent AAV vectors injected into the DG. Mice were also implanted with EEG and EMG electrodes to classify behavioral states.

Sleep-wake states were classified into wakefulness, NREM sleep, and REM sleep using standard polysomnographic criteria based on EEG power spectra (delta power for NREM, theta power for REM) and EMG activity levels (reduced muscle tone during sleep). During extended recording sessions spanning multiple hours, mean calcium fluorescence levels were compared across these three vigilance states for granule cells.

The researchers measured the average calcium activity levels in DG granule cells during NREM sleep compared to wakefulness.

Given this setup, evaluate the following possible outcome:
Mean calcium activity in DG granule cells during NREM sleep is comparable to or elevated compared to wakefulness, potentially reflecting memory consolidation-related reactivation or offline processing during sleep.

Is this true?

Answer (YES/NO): YES